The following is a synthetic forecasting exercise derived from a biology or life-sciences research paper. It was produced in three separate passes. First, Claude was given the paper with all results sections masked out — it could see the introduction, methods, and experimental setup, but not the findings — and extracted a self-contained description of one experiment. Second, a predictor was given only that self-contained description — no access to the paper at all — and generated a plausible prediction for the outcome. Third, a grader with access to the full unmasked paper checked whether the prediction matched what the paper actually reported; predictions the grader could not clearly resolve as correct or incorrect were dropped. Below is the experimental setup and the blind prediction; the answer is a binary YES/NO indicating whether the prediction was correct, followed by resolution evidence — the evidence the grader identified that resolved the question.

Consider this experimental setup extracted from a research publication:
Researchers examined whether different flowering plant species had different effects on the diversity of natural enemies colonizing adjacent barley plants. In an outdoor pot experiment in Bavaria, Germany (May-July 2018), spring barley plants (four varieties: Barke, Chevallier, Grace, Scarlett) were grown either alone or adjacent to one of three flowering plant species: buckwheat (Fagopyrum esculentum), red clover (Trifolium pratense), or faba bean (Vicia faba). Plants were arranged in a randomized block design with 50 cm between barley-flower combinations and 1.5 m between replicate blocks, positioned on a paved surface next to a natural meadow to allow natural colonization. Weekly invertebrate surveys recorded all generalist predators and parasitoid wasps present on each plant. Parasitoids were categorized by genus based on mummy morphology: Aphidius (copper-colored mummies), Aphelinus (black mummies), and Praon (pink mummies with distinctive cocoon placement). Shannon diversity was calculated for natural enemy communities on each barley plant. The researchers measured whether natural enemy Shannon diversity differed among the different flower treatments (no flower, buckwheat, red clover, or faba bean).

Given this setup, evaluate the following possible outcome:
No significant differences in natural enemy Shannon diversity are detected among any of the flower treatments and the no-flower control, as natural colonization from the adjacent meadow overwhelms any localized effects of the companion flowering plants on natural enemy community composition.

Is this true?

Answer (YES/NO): NO